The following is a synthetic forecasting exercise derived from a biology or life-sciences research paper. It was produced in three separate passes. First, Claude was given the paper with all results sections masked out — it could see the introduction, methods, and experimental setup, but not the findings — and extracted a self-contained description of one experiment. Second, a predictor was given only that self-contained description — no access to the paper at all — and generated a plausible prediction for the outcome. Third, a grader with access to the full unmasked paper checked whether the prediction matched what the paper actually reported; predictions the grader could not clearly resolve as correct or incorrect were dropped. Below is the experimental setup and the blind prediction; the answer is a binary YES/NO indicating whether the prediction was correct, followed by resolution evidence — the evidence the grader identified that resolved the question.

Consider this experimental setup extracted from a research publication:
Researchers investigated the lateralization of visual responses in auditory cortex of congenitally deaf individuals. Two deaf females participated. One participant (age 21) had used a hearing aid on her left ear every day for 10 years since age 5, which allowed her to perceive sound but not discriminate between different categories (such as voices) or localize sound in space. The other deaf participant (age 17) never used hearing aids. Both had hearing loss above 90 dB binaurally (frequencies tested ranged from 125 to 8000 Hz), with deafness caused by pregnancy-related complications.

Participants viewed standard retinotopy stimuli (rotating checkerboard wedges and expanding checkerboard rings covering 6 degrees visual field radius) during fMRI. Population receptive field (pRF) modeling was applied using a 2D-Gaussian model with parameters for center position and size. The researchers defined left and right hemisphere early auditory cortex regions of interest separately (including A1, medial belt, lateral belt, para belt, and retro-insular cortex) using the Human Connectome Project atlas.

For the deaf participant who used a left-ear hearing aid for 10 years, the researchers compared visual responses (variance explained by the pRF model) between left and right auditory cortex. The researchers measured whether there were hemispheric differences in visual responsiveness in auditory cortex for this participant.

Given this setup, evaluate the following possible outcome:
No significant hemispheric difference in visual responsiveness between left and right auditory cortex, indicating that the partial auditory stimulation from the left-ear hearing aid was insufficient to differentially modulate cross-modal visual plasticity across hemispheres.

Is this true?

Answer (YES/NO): NO